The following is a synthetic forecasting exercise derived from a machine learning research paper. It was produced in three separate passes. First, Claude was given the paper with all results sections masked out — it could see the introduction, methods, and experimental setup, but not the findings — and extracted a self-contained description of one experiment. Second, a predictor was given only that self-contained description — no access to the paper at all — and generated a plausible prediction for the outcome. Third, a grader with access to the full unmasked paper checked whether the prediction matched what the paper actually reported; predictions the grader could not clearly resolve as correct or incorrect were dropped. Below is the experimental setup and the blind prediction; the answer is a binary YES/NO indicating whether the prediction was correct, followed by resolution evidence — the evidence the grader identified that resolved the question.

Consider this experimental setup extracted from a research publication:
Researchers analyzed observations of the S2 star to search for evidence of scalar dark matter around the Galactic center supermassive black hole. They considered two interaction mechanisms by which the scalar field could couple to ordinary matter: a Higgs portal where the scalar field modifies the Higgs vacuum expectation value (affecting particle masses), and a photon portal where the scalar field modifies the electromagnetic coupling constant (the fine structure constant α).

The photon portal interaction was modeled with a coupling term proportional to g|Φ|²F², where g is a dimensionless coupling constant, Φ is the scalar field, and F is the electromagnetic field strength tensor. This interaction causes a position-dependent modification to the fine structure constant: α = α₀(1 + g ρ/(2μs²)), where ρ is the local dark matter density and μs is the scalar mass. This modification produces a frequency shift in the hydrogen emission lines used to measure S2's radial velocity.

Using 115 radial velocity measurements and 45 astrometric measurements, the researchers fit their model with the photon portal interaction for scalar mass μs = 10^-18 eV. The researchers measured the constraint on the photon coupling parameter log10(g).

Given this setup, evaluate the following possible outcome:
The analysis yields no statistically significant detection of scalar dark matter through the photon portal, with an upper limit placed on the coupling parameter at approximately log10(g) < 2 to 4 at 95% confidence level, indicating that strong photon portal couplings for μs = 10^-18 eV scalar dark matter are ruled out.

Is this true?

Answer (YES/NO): NO